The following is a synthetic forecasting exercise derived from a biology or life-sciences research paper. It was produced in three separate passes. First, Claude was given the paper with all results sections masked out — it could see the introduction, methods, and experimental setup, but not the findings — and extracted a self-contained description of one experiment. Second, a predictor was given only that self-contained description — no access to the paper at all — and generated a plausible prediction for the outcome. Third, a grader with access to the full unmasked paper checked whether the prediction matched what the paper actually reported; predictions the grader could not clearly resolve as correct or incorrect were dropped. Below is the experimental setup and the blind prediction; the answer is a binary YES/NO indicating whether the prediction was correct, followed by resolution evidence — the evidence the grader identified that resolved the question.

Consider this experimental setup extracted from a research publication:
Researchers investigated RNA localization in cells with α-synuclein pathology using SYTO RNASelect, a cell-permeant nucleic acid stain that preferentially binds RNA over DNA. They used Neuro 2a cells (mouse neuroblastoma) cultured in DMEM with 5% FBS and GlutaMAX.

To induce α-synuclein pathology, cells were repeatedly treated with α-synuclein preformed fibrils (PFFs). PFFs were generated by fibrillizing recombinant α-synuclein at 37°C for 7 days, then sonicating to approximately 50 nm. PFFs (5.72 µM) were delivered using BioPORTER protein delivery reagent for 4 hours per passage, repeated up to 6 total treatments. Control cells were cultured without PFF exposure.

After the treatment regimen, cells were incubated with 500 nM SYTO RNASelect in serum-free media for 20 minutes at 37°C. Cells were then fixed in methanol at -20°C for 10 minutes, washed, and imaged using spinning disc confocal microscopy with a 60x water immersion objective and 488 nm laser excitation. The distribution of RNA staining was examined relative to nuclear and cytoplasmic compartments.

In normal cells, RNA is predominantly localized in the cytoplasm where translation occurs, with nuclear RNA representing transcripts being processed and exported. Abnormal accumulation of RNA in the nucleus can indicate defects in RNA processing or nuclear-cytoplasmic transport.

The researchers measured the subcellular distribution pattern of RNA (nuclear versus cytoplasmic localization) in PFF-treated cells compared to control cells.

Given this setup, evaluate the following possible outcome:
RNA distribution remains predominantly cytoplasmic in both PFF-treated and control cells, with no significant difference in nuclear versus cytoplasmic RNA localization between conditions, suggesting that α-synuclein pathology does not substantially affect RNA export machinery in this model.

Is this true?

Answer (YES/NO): NO